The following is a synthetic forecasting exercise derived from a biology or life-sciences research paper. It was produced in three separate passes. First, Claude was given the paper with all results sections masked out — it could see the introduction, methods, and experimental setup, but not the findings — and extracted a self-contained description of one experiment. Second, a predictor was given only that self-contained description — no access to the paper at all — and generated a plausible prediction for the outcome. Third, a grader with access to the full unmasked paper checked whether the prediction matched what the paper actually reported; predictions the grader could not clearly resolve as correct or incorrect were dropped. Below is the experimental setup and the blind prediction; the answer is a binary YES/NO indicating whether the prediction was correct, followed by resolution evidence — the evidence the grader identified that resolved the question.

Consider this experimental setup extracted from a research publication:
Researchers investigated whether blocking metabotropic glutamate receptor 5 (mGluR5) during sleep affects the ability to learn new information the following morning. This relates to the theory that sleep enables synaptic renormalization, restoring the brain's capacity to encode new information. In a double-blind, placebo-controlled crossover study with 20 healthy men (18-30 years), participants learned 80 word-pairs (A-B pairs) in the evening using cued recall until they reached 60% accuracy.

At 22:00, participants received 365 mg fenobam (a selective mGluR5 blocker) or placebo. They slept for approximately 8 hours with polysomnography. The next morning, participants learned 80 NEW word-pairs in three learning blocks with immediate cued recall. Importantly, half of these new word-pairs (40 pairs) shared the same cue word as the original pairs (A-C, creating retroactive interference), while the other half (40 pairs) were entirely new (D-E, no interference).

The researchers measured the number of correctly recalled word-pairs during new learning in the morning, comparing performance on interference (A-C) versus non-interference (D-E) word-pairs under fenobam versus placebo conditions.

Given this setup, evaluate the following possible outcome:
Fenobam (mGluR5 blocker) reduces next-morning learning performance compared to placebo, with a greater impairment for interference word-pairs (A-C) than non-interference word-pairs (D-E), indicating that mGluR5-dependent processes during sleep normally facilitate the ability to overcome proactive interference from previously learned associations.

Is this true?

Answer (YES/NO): NO